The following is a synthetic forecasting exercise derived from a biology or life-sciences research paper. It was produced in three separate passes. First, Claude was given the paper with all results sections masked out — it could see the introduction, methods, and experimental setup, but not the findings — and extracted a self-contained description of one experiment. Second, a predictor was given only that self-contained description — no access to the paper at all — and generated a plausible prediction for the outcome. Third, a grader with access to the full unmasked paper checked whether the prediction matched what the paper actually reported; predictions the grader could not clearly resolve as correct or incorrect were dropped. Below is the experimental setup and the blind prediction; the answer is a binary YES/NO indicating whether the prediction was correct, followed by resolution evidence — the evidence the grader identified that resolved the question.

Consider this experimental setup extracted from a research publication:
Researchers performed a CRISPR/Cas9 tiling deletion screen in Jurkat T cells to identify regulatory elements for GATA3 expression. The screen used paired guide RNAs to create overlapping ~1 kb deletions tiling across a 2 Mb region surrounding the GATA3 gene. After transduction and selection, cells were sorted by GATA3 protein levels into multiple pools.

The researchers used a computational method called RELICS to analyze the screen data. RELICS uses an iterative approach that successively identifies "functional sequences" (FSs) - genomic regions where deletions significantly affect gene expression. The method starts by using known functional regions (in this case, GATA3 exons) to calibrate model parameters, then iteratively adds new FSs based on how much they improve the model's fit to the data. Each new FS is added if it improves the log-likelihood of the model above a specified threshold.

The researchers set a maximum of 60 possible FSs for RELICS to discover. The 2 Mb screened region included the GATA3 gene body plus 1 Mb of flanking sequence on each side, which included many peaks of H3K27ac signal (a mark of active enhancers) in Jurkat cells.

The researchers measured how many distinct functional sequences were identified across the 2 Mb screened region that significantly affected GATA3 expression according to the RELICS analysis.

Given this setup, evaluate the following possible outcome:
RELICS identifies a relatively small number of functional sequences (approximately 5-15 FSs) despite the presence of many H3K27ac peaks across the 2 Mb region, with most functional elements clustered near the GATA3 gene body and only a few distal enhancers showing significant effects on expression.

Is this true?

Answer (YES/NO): NO